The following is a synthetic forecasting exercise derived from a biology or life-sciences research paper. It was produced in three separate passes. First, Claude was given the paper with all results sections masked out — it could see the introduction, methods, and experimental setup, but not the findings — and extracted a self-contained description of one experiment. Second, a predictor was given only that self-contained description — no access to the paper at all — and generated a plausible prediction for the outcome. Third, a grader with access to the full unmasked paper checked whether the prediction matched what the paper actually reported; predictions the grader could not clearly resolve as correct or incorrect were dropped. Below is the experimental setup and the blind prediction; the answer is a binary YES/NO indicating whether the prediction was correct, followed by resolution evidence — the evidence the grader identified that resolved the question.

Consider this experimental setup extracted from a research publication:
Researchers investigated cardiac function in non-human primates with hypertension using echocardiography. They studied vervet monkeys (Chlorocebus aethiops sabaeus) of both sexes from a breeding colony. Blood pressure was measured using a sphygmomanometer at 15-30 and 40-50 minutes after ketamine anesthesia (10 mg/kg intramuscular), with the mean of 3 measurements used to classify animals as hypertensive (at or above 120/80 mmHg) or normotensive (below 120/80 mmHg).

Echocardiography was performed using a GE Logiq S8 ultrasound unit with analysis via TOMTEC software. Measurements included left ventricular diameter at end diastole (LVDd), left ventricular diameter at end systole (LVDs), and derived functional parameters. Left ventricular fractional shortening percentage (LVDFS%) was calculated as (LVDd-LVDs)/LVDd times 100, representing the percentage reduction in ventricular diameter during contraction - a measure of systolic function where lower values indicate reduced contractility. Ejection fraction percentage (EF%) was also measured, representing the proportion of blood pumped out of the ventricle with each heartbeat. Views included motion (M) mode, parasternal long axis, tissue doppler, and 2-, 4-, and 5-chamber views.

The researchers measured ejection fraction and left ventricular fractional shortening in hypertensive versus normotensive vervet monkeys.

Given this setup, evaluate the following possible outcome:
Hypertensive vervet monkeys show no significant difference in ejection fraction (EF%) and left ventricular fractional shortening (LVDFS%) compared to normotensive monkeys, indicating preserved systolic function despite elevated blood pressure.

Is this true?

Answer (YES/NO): NO